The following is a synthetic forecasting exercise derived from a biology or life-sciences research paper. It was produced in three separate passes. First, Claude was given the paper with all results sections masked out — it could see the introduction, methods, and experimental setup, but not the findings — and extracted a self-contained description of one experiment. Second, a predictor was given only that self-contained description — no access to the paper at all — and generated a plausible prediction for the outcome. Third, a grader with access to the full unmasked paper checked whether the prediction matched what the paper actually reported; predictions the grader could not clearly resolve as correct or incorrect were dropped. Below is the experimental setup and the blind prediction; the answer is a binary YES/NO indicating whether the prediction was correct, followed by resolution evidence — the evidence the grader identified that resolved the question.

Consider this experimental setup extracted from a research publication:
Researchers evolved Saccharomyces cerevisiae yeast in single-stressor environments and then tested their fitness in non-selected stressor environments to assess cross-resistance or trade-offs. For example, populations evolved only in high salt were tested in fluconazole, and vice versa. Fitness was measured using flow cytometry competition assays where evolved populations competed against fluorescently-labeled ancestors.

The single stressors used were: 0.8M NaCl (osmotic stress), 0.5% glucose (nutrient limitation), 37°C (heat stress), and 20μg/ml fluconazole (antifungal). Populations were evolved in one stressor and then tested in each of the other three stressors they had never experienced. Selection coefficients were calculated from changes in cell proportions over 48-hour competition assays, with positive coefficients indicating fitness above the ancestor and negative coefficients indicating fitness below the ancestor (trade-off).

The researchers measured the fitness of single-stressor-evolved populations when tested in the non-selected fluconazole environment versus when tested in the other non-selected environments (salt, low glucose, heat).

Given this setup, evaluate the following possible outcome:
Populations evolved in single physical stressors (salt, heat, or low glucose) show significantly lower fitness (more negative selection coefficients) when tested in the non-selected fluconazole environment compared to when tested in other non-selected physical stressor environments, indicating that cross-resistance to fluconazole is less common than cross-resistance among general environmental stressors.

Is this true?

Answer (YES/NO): YES